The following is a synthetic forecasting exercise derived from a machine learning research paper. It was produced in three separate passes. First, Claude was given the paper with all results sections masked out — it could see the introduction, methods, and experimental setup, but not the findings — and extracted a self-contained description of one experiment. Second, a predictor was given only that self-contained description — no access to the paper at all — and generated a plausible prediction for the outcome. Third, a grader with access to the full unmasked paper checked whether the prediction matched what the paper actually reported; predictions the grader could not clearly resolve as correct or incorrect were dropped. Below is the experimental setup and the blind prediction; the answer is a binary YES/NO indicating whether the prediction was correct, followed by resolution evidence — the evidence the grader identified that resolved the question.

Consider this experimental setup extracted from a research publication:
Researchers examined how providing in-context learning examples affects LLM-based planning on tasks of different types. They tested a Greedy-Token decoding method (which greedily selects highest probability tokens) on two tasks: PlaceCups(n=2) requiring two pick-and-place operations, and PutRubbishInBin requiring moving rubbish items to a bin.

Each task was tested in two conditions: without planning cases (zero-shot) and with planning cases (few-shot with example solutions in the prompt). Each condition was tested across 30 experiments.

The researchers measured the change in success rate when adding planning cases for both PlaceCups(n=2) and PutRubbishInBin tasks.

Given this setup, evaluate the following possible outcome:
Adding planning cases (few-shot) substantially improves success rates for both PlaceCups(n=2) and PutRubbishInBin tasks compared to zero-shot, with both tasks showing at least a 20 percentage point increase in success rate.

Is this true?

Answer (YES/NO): YES